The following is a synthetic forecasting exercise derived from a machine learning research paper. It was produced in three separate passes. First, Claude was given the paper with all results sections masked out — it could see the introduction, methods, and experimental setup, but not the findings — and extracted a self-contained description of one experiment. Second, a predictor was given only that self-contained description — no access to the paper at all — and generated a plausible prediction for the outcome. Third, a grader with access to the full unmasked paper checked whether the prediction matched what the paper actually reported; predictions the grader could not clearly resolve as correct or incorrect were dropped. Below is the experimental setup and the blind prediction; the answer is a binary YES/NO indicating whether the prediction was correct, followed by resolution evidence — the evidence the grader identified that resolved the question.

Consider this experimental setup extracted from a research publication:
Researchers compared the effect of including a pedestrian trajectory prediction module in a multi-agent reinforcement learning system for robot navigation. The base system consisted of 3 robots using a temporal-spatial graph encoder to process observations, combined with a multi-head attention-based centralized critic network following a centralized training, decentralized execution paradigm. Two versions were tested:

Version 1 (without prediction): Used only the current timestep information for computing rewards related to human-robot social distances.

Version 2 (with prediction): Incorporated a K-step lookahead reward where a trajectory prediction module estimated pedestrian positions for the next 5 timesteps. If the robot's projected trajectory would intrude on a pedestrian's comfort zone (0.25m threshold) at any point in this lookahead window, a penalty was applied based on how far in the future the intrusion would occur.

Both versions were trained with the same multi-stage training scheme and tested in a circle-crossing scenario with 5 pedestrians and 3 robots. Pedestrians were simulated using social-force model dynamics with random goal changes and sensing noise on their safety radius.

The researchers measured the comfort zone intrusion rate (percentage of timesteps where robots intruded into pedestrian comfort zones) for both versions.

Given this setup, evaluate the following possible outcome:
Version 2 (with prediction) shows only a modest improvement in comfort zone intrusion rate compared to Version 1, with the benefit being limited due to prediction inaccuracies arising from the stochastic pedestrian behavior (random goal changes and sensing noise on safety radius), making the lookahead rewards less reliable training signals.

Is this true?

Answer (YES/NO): NO